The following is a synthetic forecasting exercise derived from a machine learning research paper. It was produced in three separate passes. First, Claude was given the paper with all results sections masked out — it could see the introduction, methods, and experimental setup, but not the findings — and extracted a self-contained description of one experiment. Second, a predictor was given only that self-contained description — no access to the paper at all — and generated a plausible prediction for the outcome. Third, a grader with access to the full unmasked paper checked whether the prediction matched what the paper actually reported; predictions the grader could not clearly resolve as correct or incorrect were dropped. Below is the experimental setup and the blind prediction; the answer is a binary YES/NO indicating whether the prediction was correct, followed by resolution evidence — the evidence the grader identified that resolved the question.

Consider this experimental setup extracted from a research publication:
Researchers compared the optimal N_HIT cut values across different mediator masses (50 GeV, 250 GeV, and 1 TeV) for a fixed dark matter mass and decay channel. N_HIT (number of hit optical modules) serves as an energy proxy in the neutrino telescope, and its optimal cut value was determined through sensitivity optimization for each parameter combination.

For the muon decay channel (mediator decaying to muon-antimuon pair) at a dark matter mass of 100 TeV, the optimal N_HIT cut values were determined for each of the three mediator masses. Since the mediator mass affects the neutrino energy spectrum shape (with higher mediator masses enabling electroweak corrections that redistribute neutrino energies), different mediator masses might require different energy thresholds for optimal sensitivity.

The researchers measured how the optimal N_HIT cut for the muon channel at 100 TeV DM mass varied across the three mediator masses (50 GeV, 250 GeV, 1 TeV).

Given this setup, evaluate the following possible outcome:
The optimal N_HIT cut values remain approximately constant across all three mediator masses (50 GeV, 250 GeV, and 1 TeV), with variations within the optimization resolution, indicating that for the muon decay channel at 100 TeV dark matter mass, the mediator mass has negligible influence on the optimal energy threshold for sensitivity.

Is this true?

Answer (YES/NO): YES